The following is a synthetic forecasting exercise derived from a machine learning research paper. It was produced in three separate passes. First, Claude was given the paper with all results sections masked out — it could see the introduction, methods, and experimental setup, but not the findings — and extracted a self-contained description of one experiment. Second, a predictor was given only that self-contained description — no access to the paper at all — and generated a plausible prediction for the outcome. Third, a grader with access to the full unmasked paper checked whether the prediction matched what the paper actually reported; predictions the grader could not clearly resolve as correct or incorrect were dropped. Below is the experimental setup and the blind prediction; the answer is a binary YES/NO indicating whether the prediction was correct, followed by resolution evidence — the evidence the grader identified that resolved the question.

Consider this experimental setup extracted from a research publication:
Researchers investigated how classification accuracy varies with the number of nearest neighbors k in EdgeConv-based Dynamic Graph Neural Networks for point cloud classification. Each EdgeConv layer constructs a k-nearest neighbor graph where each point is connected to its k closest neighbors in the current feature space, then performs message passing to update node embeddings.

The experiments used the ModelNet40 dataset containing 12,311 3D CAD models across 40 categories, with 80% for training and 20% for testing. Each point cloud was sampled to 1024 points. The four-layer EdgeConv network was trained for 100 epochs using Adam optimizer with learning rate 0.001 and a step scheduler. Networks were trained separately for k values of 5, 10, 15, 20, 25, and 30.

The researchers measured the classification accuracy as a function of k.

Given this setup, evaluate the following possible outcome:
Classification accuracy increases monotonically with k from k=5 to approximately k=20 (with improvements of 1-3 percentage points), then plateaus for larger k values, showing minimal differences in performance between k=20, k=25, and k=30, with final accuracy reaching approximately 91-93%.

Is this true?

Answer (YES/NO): NO